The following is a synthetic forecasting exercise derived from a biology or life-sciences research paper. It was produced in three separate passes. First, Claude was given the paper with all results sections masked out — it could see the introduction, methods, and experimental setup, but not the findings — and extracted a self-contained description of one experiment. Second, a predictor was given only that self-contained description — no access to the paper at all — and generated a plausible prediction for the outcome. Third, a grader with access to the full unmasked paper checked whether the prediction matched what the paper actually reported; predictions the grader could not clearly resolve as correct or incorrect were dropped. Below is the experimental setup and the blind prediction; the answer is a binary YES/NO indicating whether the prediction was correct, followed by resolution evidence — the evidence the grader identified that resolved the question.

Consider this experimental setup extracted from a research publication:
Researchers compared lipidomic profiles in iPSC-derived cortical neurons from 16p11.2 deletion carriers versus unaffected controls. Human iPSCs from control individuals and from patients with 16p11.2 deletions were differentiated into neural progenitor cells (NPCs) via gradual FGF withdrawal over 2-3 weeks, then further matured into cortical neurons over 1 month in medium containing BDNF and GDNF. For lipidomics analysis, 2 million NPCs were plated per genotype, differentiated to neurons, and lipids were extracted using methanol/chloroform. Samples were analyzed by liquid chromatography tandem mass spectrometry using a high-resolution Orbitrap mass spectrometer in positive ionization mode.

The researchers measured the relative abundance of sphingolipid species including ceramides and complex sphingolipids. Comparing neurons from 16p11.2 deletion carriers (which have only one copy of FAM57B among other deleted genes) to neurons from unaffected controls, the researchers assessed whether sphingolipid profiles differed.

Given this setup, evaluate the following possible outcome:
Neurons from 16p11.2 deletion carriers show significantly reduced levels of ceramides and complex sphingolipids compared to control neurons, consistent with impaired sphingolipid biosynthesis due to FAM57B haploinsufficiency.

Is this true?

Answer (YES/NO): YES